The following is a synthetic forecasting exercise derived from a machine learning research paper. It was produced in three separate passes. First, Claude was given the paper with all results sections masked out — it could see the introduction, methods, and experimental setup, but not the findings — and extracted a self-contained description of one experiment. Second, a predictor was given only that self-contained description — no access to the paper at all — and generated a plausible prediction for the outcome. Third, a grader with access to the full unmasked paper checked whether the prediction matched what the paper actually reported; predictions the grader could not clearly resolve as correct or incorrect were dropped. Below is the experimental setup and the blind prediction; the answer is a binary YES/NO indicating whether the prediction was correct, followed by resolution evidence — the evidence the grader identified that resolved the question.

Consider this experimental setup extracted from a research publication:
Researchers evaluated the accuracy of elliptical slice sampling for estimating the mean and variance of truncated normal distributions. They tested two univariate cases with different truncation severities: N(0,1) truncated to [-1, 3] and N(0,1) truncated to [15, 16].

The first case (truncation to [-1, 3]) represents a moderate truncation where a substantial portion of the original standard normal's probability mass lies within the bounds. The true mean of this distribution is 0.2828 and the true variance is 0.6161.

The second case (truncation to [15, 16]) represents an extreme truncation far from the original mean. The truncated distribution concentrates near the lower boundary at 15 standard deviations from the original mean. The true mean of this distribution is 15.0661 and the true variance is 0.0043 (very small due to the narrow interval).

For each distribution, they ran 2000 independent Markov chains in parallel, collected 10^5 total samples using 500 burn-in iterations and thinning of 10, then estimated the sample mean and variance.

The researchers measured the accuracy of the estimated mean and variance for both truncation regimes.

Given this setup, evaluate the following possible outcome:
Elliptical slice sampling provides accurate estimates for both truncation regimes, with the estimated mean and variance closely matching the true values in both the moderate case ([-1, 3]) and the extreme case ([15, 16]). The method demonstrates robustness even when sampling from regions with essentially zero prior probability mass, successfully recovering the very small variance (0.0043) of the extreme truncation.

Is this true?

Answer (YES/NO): YES